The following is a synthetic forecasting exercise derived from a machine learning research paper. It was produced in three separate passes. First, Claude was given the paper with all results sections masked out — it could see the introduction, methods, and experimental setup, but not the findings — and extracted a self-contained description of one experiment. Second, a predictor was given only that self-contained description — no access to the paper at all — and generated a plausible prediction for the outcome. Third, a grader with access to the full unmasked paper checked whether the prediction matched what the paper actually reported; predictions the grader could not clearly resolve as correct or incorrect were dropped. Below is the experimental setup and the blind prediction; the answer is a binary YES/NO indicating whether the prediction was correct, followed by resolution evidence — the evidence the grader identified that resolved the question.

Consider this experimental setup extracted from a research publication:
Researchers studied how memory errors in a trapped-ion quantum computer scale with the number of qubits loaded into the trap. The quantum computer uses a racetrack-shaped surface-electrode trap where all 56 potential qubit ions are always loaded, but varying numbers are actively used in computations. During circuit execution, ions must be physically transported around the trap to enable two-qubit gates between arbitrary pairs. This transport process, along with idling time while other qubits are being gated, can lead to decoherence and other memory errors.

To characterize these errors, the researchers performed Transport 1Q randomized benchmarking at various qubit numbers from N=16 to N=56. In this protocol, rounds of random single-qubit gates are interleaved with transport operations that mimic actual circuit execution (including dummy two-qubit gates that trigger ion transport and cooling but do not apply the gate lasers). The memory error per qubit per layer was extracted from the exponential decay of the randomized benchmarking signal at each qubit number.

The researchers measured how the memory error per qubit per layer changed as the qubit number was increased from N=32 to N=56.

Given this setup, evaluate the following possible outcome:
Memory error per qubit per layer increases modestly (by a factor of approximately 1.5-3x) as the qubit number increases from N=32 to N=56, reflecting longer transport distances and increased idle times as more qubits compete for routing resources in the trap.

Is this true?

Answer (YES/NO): YES